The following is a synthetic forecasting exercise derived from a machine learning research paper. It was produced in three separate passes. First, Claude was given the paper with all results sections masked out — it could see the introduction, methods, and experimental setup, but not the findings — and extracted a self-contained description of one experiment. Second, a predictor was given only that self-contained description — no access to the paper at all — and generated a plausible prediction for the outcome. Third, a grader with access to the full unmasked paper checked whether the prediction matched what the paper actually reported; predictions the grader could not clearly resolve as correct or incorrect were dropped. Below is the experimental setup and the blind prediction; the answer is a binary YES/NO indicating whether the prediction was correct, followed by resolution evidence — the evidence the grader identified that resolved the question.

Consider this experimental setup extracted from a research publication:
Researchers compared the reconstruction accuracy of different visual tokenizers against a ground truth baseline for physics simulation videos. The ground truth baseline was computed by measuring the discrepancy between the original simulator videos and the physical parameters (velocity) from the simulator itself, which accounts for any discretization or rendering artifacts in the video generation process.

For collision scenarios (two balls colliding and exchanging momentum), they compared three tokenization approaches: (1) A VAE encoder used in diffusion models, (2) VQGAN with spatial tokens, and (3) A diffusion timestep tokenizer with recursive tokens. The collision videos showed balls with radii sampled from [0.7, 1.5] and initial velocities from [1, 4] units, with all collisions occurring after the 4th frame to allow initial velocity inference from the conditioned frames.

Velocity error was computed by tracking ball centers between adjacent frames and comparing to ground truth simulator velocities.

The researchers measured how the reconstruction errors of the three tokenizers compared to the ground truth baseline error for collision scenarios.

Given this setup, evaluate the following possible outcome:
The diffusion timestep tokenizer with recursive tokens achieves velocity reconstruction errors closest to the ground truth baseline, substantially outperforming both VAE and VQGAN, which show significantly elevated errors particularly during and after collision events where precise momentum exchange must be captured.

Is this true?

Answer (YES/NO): NO